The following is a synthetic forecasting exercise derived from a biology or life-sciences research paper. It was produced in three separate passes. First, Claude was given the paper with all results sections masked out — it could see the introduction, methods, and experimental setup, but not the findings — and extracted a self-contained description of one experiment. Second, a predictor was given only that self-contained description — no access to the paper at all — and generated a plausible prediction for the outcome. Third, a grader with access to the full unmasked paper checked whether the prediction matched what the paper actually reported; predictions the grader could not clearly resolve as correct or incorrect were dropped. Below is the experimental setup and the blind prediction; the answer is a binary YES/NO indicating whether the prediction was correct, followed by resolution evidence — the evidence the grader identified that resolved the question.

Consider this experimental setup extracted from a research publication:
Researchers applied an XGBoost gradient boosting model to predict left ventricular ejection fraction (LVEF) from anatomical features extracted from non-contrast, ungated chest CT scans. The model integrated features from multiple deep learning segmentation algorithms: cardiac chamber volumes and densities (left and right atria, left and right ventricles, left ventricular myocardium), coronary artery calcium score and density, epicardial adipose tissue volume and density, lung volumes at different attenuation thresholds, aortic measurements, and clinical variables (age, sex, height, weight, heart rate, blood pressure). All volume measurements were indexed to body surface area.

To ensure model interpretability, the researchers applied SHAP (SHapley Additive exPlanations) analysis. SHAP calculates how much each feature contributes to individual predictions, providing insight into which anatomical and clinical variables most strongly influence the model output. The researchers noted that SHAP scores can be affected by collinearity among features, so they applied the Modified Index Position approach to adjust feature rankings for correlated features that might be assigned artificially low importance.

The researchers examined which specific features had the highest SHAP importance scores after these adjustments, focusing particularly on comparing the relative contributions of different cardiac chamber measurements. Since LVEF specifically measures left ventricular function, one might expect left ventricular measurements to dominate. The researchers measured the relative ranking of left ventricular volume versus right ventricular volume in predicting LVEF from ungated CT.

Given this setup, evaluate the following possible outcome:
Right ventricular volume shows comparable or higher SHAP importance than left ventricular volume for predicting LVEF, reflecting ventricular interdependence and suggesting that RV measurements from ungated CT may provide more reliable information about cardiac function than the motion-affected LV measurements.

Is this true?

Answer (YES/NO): NO